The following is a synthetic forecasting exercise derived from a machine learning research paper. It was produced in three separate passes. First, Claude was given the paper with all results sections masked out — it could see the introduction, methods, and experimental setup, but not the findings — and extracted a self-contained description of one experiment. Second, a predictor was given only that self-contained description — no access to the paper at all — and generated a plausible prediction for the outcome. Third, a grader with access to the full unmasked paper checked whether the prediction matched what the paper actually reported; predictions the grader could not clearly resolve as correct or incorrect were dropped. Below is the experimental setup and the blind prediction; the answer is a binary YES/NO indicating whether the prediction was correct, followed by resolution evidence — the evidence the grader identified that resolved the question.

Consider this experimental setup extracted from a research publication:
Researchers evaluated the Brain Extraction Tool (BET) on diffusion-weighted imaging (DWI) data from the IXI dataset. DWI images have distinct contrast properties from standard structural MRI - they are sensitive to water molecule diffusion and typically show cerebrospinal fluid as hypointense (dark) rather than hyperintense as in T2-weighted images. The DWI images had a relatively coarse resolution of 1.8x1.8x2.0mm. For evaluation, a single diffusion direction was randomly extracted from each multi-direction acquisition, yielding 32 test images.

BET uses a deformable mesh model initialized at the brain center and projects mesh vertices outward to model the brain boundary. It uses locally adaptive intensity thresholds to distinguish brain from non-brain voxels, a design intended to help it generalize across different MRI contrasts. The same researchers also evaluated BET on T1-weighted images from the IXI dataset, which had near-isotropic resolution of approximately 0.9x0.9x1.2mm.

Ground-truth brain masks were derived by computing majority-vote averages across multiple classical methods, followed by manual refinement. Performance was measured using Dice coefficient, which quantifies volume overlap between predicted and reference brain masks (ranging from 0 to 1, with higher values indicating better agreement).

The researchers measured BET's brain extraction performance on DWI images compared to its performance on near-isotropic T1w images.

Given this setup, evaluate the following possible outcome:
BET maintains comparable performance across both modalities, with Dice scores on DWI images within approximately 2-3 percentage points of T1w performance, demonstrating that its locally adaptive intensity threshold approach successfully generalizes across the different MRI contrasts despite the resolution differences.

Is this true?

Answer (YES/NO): YES